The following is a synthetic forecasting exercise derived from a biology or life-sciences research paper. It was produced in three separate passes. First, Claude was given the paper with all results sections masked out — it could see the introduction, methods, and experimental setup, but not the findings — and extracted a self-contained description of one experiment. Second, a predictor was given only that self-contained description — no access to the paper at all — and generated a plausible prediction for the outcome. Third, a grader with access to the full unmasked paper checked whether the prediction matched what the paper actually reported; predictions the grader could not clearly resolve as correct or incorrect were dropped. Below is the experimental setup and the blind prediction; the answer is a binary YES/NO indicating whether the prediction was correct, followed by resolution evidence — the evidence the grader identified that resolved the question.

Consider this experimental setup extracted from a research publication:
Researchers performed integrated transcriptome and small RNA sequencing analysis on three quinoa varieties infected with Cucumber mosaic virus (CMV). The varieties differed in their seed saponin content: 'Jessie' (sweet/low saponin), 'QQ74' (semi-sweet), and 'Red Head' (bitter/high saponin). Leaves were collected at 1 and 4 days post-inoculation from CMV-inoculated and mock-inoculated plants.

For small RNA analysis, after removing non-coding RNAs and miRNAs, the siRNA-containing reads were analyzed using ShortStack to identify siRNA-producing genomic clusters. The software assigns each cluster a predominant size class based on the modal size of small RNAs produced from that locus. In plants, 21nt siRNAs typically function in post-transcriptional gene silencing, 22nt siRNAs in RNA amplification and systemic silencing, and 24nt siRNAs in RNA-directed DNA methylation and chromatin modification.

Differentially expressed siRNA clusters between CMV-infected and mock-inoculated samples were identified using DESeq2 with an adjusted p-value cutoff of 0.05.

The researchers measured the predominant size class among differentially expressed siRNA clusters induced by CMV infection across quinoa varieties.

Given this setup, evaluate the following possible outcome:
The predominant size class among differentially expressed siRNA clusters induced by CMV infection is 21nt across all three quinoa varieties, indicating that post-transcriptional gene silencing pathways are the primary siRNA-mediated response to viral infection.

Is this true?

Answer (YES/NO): NO